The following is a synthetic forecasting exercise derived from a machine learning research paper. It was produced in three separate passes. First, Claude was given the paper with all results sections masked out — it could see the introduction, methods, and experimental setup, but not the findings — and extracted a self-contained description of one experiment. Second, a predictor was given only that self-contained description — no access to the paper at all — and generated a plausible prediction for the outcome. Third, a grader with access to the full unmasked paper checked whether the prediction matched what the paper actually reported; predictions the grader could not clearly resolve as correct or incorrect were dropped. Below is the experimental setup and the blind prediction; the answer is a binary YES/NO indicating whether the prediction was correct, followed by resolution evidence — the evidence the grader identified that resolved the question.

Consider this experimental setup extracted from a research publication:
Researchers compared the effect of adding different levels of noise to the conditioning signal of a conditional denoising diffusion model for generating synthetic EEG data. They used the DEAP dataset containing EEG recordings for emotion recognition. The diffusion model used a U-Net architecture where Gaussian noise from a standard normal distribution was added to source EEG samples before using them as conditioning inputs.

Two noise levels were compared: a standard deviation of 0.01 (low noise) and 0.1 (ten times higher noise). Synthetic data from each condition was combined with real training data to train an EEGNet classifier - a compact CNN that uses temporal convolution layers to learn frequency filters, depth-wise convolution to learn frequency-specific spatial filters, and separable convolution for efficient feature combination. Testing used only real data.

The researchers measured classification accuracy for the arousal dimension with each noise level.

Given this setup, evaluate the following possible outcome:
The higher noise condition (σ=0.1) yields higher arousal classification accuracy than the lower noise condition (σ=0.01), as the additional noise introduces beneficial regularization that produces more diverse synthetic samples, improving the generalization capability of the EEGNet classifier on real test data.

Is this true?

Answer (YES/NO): NO